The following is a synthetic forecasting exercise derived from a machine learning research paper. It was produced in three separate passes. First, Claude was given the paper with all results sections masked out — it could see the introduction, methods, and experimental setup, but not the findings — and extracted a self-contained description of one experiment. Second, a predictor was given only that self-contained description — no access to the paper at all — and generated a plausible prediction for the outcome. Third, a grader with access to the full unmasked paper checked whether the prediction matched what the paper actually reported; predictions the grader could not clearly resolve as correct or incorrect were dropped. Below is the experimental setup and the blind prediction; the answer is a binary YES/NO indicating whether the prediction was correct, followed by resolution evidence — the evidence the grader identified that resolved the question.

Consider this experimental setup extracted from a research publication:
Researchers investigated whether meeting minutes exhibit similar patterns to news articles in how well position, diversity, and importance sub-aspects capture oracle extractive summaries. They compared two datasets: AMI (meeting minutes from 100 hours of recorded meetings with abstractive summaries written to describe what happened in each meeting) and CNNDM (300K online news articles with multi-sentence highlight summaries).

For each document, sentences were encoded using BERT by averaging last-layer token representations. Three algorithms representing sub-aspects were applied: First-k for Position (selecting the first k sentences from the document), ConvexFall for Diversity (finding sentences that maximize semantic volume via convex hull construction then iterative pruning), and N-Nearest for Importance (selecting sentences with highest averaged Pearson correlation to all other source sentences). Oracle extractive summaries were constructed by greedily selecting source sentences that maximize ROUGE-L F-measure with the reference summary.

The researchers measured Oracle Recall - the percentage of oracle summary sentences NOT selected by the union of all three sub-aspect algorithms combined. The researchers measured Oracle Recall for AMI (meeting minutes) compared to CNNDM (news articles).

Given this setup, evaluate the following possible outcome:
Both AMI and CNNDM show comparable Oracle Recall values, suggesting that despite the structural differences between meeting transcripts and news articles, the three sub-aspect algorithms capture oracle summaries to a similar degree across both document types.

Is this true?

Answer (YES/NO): NO